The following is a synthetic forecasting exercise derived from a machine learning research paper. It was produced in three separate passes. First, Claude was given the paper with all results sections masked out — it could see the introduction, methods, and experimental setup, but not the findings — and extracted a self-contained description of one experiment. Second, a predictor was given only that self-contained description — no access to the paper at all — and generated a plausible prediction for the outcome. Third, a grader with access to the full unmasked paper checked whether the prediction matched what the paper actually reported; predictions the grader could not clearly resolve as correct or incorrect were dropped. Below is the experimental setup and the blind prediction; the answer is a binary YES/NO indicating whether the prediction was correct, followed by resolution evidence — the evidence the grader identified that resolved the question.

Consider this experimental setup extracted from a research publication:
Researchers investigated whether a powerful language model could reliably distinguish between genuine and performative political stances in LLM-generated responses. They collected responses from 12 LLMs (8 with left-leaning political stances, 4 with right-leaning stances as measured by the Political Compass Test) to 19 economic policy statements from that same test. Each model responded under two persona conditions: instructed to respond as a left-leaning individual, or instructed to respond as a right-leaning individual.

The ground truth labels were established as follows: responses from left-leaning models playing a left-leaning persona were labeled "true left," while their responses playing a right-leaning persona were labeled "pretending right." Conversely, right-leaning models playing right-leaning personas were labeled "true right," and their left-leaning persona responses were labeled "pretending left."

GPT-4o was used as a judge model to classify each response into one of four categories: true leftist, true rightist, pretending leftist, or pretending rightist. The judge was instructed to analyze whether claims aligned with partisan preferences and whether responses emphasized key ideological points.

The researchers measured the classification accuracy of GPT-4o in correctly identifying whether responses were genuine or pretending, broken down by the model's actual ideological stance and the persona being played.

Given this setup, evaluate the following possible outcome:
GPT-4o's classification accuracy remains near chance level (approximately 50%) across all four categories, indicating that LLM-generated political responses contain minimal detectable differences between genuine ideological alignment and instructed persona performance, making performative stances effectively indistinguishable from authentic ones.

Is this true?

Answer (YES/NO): NO